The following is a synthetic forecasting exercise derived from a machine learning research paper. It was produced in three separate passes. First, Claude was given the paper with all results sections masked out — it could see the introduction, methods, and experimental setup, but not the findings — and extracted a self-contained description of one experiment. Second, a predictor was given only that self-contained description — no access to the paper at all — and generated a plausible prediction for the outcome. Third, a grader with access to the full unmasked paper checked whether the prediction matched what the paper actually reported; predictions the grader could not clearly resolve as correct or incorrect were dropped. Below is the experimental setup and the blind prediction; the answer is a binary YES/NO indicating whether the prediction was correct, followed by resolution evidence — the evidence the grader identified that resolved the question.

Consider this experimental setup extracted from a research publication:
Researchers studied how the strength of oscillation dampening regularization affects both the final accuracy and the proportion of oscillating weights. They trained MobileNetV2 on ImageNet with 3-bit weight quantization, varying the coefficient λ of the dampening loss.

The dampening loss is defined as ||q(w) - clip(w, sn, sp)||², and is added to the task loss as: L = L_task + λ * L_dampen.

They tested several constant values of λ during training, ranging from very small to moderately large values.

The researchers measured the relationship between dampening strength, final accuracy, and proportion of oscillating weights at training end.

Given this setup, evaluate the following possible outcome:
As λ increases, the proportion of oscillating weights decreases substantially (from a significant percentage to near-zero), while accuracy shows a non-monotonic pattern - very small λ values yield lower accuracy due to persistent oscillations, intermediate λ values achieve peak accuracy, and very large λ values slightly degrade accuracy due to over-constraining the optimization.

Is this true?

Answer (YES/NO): YES